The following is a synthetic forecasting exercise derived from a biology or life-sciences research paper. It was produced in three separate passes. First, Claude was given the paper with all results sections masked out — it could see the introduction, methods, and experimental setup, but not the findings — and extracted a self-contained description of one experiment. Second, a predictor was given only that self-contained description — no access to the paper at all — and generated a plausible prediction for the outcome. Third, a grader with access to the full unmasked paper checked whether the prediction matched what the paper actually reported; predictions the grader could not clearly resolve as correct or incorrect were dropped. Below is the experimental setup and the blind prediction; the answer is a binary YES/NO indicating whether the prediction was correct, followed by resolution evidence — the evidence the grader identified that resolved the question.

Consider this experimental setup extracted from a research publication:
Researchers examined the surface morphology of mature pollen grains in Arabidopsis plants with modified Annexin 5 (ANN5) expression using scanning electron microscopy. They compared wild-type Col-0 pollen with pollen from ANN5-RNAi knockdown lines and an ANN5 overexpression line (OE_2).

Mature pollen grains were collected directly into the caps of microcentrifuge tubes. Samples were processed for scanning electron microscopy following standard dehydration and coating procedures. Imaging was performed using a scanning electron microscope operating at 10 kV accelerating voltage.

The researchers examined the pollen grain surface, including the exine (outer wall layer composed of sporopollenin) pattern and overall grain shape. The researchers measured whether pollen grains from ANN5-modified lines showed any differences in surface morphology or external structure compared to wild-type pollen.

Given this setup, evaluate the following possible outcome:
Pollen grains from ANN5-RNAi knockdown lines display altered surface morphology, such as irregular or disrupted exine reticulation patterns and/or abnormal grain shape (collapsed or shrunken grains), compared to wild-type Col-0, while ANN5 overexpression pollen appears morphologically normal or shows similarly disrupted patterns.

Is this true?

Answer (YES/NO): NO